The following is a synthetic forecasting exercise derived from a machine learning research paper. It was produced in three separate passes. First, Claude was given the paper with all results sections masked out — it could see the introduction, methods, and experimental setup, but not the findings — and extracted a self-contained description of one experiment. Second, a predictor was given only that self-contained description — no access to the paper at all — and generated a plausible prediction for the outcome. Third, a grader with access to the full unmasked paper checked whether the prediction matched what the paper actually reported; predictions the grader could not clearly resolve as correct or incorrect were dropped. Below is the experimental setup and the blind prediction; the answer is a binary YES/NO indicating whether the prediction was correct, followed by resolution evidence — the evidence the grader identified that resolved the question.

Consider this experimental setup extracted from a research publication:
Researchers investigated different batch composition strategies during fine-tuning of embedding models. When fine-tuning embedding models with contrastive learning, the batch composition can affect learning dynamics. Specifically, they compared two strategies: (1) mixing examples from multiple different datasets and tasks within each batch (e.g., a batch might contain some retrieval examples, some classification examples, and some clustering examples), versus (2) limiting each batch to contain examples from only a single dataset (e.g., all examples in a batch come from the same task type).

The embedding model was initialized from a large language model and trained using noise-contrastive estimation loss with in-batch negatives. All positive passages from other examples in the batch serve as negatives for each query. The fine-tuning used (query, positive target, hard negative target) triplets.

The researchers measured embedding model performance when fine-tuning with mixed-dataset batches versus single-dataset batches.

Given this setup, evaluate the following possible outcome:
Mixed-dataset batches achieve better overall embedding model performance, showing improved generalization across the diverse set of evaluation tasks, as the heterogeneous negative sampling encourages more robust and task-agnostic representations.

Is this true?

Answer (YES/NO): NO